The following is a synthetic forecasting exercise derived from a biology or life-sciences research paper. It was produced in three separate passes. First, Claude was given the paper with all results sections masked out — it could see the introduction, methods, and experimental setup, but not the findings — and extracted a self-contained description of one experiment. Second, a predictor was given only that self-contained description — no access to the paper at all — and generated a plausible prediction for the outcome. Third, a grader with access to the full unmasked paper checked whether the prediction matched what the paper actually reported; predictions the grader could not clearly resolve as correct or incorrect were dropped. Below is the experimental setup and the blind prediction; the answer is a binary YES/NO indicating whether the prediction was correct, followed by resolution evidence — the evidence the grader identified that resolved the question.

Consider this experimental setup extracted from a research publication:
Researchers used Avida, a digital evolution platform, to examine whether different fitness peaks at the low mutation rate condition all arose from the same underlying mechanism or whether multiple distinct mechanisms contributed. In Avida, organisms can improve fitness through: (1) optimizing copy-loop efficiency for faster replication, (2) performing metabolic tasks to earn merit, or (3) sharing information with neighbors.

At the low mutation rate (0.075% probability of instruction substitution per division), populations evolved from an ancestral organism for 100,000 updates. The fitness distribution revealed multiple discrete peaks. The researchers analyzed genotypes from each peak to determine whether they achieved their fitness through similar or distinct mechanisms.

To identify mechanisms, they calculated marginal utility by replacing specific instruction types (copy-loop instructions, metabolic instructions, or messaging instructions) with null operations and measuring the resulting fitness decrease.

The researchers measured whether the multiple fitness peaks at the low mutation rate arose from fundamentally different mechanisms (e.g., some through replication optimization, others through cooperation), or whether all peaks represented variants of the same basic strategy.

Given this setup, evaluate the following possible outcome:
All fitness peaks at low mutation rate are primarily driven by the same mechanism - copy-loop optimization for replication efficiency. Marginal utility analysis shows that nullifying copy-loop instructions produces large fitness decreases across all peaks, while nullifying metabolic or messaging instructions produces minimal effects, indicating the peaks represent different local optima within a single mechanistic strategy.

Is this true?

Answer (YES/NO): YES